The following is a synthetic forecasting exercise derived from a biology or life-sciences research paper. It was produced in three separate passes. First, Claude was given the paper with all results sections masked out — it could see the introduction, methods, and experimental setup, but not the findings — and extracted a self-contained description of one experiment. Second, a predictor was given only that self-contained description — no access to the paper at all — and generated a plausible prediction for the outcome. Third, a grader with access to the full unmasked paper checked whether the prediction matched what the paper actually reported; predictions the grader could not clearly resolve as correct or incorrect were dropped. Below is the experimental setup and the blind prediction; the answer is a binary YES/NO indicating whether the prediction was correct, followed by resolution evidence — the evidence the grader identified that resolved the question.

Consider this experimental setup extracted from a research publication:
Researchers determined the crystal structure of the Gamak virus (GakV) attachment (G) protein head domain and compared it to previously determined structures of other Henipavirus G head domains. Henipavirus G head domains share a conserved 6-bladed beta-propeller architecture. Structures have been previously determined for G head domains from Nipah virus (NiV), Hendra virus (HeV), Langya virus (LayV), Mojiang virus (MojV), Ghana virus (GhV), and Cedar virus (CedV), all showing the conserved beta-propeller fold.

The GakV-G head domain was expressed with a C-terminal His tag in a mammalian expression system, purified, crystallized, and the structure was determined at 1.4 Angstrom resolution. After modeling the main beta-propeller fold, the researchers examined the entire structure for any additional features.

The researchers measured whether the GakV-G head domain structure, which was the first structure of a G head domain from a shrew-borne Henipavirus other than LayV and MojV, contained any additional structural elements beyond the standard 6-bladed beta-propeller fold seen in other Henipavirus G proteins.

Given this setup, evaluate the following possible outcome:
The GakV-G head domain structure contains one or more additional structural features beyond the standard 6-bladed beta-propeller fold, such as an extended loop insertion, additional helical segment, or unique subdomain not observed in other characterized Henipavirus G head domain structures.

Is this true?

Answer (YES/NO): YES